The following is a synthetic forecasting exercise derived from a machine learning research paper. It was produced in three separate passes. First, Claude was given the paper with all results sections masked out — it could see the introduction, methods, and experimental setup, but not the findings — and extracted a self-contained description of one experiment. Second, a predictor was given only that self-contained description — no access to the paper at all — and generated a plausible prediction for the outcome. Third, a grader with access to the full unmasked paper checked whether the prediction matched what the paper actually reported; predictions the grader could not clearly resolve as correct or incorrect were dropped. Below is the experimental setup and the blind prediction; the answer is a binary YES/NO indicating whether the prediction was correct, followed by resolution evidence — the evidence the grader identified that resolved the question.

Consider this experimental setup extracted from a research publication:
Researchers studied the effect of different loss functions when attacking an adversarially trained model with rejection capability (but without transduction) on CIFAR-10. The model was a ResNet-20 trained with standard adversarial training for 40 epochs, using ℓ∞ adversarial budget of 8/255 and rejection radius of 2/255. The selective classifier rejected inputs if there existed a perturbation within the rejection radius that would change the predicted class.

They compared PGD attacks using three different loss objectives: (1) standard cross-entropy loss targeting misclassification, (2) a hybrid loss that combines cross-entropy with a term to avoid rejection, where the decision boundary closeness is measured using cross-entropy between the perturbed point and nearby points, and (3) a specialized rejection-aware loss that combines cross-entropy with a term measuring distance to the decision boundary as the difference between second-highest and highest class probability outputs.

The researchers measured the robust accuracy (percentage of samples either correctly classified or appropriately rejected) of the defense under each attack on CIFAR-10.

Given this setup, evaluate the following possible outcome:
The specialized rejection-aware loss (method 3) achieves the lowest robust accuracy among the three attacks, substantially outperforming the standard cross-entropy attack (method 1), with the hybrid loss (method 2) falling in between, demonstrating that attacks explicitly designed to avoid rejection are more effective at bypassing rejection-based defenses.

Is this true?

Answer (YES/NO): YES